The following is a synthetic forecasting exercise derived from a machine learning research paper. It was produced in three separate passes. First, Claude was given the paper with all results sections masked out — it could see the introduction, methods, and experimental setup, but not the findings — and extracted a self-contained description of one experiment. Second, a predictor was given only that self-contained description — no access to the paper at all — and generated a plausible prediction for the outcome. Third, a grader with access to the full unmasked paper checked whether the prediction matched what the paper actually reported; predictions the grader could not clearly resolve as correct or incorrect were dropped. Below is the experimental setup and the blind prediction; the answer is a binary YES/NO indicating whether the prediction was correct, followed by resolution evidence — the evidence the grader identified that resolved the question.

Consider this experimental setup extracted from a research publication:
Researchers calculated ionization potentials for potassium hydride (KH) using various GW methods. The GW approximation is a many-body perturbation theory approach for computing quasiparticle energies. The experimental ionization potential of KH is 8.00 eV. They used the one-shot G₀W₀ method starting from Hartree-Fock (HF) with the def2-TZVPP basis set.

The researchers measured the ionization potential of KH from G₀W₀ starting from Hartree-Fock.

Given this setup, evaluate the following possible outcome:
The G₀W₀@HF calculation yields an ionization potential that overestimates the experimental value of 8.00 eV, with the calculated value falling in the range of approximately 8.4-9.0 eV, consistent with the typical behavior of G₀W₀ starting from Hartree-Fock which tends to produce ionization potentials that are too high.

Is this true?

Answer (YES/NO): NO